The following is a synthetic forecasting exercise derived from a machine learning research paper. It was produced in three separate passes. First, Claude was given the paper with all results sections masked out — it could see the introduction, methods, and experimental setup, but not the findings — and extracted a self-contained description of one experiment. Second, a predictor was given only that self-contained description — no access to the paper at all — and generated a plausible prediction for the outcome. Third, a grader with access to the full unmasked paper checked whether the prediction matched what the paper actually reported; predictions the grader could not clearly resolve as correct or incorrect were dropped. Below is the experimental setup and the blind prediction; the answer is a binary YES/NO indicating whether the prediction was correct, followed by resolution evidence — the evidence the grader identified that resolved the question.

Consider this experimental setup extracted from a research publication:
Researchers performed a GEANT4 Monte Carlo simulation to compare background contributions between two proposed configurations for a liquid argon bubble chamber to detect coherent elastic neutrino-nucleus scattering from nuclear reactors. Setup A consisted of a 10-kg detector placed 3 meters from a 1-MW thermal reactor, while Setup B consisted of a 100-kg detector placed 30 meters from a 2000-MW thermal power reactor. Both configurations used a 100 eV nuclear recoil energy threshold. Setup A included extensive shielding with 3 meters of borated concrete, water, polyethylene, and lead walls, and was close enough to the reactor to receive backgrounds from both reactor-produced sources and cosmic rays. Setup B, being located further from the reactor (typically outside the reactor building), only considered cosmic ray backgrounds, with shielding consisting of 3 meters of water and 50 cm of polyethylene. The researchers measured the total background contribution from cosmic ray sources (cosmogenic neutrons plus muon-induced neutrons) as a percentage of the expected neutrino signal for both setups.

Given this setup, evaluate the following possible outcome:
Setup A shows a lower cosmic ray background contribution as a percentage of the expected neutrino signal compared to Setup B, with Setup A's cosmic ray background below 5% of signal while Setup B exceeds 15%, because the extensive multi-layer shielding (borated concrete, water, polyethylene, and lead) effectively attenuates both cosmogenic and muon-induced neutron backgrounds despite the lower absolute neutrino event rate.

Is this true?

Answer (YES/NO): NO